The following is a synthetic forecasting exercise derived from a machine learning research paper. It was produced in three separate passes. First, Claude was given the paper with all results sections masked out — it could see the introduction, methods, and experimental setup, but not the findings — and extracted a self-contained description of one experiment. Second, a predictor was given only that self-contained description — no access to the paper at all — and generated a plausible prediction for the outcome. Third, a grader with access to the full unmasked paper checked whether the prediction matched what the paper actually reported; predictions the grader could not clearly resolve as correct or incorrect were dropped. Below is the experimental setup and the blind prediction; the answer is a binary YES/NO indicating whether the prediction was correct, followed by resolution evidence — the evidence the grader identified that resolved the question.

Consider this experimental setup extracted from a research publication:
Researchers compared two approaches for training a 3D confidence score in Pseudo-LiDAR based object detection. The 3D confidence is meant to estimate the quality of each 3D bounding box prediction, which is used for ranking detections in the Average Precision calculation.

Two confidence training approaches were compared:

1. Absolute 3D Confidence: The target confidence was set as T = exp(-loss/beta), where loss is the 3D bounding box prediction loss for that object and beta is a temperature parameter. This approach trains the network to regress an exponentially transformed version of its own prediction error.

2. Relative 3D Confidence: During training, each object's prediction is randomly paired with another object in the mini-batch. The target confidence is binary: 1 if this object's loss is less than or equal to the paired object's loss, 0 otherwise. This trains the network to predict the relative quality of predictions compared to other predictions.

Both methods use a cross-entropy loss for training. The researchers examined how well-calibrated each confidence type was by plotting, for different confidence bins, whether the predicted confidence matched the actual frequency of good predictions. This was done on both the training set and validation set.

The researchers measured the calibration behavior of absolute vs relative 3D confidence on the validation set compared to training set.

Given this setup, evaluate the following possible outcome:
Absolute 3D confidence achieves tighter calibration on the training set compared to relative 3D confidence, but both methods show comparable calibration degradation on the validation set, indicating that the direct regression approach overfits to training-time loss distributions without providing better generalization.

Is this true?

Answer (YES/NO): NO